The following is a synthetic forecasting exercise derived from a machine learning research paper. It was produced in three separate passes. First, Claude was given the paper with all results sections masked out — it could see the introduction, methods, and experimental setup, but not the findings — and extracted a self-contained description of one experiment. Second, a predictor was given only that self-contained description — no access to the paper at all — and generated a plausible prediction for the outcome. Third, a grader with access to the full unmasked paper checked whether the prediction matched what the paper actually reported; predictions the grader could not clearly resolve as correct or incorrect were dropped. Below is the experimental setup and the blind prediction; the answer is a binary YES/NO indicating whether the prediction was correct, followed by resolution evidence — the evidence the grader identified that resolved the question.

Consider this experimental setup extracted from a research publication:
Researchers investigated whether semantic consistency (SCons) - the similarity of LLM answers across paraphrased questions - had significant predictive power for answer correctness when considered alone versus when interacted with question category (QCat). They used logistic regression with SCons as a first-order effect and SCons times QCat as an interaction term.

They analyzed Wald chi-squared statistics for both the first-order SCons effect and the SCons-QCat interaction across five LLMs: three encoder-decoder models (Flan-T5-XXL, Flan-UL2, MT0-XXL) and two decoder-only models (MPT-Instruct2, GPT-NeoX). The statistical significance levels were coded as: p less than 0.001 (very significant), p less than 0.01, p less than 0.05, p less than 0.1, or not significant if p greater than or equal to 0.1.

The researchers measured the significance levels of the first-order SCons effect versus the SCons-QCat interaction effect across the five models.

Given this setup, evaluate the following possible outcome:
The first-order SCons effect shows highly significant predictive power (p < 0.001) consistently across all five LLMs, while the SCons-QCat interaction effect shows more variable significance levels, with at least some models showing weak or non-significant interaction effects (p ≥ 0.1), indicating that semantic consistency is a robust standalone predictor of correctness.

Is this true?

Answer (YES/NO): NO